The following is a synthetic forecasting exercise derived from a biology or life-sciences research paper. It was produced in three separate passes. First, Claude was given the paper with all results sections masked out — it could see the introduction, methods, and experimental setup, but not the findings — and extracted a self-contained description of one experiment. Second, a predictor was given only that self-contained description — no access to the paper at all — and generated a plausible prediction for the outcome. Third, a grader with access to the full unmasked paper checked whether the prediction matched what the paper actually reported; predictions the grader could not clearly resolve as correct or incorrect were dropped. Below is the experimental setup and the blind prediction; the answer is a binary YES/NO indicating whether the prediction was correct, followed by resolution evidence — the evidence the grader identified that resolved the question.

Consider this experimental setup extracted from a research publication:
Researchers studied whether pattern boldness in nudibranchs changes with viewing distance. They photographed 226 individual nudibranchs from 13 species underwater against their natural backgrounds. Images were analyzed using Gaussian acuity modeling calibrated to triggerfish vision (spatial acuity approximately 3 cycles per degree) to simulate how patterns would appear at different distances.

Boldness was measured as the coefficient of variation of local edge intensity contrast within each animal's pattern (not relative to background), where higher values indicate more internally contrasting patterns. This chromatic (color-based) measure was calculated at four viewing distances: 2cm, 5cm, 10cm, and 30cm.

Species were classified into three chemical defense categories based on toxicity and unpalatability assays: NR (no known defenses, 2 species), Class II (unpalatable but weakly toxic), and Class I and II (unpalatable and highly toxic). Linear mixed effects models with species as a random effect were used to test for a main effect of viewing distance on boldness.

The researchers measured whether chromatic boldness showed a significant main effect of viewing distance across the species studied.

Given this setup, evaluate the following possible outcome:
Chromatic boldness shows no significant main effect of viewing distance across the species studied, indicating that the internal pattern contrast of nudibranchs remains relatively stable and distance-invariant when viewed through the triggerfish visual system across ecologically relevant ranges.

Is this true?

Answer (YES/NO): NO